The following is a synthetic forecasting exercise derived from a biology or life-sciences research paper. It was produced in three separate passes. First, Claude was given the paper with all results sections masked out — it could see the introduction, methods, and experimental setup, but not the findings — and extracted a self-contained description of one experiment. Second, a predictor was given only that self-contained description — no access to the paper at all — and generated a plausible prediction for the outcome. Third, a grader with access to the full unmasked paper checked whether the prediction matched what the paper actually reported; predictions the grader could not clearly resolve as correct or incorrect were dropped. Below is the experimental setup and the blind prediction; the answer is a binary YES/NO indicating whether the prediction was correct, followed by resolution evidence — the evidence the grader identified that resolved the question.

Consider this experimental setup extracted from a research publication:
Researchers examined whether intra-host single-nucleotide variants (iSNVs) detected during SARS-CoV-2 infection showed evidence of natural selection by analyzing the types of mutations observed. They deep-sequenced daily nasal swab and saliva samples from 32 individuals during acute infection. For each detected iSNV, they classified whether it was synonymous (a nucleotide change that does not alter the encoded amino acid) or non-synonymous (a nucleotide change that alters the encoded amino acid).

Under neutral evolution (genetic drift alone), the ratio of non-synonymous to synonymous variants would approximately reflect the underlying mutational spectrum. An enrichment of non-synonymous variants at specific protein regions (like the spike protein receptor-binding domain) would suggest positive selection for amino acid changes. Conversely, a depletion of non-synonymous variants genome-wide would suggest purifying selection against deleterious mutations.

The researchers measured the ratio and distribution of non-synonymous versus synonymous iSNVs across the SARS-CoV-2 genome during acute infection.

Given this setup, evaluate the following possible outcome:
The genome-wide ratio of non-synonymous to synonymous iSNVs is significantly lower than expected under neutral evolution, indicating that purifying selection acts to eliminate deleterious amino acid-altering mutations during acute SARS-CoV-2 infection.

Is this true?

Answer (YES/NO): NO